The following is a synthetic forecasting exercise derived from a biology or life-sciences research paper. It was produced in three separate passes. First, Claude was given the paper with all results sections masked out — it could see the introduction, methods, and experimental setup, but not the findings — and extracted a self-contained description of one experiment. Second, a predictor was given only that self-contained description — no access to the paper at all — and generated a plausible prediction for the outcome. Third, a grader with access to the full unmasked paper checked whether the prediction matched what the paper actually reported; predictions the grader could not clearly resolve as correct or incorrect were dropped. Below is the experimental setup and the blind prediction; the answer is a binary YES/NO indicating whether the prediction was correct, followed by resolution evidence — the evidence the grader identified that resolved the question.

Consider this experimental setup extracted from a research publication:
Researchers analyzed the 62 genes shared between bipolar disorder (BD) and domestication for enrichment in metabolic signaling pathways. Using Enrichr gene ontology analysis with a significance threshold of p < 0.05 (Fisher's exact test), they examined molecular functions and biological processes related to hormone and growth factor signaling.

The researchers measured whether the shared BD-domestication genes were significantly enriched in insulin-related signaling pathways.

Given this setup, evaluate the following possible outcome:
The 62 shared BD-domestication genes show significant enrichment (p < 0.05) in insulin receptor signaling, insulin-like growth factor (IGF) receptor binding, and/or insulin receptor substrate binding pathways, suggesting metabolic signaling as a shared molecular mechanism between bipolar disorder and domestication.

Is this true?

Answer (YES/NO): YES